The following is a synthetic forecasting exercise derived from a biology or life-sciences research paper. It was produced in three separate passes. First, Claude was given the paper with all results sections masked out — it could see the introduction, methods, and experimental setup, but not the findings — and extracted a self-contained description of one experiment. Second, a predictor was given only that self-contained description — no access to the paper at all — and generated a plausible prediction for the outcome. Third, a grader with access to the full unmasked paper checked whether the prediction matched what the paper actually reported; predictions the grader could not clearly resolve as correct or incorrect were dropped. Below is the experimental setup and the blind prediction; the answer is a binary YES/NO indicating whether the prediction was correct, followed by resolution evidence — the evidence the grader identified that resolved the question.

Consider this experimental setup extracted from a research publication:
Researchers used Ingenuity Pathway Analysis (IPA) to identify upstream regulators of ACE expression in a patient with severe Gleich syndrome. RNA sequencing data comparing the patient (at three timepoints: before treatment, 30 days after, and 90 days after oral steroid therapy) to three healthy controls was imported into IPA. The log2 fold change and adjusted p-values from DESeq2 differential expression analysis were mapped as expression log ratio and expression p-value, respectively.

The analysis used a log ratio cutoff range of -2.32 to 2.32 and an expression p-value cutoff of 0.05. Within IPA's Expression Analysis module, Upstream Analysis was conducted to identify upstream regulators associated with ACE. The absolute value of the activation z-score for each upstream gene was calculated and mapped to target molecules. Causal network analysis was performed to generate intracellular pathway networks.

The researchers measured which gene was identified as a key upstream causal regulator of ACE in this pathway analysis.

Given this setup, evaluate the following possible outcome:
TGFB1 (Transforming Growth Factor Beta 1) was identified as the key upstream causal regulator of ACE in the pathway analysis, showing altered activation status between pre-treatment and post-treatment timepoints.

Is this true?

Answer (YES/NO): NO